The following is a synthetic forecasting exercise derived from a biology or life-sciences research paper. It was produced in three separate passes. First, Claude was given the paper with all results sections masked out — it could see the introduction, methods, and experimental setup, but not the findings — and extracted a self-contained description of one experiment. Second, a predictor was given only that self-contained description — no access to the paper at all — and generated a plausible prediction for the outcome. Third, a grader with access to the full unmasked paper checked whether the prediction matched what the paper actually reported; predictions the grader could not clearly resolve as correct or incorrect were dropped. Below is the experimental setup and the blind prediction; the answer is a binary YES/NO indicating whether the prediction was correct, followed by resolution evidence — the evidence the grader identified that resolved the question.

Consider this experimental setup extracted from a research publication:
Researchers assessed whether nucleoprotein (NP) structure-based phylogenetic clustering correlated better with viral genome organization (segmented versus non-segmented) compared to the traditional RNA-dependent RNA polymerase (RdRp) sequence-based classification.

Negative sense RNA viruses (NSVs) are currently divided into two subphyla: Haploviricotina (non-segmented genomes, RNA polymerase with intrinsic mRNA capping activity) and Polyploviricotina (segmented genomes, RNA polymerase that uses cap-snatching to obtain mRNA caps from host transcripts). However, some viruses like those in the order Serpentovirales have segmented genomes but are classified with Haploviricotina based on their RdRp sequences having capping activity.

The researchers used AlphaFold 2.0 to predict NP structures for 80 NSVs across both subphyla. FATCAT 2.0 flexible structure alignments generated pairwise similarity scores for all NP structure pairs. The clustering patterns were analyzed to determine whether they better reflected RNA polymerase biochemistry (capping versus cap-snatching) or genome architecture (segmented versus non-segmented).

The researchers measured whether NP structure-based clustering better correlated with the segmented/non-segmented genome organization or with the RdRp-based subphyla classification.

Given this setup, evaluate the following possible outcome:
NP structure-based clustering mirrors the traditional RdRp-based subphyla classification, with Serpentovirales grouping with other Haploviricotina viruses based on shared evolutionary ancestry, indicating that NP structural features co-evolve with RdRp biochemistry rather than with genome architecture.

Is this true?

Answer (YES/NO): NO